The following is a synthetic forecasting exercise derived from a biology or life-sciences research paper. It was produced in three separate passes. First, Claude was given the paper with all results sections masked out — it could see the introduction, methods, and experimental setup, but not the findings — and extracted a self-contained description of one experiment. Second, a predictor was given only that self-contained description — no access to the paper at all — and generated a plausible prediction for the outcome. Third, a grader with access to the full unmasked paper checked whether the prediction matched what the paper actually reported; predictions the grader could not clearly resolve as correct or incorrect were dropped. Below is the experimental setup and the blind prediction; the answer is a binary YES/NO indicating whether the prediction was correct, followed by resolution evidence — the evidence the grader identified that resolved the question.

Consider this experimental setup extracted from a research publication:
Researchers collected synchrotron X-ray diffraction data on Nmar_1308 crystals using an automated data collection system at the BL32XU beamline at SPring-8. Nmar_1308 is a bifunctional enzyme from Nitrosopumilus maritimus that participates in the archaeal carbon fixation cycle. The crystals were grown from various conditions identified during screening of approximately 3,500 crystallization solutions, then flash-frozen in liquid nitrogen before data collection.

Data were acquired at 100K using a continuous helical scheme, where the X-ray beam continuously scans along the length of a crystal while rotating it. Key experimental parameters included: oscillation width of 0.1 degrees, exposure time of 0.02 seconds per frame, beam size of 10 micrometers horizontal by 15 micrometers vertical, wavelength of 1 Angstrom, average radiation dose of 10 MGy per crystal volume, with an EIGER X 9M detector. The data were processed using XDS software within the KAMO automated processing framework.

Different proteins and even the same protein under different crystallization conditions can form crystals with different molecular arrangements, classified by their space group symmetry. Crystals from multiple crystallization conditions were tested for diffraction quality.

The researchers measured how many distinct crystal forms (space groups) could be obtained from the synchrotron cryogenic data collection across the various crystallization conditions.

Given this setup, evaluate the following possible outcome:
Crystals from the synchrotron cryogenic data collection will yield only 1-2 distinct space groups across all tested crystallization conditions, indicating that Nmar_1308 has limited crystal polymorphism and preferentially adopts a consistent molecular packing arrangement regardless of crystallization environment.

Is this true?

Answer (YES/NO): NO